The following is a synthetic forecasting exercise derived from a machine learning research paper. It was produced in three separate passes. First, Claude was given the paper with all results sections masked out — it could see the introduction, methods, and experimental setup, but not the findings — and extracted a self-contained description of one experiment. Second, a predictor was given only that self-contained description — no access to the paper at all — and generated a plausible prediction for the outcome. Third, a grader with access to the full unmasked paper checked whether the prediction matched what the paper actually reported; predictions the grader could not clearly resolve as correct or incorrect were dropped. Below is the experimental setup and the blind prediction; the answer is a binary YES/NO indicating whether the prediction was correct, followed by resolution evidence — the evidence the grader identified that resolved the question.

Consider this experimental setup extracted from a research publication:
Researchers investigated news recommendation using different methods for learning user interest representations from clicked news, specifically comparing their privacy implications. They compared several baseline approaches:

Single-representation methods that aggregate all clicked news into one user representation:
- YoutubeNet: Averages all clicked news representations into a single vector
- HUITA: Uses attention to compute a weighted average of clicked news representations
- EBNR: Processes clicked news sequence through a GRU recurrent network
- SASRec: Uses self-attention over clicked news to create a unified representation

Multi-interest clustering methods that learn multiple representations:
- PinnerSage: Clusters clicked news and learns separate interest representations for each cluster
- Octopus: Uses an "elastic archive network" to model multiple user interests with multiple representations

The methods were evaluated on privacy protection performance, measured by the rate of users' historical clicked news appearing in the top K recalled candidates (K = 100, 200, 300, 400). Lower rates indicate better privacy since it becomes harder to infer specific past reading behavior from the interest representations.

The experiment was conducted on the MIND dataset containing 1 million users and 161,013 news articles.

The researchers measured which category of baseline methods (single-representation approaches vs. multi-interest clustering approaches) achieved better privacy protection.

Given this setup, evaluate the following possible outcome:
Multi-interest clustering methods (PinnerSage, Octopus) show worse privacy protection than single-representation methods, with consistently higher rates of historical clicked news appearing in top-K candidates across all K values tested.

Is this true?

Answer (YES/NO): YES